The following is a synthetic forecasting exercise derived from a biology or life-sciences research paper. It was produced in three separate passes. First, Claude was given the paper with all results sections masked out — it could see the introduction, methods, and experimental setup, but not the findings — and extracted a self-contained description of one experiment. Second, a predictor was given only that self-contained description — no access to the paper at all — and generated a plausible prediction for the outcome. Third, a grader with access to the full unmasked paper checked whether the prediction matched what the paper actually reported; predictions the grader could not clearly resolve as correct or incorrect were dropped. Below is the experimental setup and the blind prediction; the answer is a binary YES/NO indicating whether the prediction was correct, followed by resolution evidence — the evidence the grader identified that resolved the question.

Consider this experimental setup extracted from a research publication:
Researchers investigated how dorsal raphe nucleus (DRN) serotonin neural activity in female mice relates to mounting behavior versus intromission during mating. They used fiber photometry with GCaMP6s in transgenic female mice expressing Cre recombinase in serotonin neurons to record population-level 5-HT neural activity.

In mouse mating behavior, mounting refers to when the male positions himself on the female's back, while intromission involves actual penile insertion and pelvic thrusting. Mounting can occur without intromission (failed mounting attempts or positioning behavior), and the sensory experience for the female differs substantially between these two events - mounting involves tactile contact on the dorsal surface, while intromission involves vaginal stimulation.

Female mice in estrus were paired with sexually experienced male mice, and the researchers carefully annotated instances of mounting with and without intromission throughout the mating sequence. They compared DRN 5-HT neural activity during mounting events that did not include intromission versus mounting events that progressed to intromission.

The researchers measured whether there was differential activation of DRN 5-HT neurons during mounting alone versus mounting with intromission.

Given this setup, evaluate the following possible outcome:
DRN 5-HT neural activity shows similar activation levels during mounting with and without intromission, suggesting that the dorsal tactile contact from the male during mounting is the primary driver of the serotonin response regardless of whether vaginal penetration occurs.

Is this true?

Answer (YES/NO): NO